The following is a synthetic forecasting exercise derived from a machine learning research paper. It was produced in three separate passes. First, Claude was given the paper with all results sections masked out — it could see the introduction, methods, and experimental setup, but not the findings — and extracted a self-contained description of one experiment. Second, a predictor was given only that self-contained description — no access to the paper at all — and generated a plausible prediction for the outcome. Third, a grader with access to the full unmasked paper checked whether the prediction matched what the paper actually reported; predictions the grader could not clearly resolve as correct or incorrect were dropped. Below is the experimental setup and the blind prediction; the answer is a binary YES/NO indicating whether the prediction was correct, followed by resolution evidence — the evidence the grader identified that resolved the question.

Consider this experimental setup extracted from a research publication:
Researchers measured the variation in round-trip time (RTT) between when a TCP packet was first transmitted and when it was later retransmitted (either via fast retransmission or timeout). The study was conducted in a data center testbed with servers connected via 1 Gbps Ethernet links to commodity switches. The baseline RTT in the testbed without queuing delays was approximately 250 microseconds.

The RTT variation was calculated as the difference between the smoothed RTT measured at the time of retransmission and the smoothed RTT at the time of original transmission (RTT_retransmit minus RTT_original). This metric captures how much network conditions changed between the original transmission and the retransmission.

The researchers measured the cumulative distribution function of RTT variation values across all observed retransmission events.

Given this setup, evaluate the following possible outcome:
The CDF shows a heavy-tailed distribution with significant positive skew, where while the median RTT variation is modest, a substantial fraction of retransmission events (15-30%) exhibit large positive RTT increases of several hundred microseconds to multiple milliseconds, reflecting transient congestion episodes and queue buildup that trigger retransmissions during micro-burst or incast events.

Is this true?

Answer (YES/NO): NO